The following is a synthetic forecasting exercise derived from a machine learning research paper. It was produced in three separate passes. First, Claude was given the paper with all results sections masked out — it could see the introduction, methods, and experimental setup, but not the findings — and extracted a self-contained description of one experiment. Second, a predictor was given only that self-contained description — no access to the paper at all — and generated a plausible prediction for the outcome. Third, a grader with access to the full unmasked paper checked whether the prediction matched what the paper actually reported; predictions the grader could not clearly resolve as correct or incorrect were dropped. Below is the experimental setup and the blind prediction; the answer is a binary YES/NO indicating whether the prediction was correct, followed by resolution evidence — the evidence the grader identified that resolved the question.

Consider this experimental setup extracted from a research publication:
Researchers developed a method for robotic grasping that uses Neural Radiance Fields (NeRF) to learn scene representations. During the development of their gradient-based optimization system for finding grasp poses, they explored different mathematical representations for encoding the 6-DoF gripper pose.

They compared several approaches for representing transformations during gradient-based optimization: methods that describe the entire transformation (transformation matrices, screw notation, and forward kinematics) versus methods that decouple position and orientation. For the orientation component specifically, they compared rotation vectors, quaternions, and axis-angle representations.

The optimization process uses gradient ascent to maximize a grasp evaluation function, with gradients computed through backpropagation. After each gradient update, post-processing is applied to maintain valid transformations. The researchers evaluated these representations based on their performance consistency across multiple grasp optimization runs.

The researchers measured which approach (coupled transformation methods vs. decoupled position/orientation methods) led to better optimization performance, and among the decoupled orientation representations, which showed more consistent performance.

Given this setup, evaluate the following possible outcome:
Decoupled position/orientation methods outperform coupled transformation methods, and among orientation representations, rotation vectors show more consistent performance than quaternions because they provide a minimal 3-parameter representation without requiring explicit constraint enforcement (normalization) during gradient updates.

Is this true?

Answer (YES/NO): NO